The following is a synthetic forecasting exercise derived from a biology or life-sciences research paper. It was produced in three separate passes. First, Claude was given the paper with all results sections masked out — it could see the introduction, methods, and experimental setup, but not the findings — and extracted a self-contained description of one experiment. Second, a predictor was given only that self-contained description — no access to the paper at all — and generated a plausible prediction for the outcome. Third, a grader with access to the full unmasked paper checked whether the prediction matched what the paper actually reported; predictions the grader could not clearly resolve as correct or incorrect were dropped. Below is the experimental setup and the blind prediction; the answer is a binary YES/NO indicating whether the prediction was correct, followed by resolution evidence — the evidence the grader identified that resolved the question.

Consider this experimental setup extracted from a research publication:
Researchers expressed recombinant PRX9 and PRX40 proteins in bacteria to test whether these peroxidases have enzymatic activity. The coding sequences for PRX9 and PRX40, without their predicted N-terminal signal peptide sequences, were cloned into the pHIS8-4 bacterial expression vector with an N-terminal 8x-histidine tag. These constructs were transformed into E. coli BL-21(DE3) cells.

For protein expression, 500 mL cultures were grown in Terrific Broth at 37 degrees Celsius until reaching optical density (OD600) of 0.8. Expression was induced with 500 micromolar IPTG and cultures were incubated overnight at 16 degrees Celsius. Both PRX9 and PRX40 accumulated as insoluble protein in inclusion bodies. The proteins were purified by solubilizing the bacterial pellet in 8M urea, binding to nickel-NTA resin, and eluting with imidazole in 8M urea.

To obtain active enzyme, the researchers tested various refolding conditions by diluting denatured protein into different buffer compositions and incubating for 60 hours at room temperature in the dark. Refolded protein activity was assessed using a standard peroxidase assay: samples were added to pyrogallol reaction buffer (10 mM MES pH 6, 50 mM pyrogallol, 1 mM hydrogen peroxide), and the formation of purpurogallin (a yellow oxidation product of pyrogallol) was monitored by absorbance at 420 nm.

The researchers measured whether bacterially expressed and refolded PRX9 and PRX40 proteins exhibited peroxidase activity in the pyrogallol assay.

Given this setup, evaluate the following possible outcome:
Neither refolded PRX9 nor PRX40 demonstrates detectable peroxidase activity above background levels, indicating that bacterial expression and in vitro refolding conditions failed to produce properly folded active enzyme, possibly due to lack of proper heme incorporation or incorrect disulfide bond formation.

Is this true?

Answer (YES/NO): NO